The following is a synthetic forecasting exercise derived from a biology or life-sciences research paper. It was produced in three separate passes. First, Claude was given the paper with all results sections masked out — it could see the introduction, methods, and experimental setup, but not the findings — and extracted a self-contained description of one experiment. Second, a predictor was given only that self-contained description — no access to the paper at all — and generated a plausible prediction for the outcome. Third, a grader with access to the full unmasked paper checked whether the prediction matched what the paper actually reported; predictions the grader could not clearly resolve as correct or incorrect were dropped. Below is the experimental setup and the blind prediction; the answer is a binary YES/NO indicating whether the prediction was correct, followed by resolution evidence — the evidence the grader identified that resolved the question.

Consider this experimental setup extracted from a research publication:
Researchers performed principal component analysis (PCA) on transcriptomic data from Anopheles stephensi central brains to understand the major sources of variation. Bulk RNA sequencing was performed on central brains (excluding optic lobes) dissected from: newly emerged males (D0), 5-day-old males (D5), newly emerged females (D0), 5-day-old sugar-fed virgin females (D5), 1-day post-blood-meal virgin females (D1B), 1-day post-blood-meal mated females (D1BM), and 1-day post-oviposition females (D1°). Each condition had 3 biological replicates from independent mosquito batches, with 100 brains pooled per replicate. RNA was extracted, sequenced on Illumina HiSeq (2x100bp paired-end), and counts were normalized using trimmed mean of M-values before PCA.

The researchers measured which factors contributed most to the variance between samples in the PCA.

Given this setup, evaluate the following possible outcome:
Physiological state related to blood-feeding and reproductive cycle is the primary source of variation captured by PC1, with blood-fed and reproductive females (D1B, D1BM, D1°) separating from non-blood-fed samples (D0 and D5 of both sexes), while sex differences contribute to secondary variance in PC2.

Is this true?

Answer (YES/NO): NO